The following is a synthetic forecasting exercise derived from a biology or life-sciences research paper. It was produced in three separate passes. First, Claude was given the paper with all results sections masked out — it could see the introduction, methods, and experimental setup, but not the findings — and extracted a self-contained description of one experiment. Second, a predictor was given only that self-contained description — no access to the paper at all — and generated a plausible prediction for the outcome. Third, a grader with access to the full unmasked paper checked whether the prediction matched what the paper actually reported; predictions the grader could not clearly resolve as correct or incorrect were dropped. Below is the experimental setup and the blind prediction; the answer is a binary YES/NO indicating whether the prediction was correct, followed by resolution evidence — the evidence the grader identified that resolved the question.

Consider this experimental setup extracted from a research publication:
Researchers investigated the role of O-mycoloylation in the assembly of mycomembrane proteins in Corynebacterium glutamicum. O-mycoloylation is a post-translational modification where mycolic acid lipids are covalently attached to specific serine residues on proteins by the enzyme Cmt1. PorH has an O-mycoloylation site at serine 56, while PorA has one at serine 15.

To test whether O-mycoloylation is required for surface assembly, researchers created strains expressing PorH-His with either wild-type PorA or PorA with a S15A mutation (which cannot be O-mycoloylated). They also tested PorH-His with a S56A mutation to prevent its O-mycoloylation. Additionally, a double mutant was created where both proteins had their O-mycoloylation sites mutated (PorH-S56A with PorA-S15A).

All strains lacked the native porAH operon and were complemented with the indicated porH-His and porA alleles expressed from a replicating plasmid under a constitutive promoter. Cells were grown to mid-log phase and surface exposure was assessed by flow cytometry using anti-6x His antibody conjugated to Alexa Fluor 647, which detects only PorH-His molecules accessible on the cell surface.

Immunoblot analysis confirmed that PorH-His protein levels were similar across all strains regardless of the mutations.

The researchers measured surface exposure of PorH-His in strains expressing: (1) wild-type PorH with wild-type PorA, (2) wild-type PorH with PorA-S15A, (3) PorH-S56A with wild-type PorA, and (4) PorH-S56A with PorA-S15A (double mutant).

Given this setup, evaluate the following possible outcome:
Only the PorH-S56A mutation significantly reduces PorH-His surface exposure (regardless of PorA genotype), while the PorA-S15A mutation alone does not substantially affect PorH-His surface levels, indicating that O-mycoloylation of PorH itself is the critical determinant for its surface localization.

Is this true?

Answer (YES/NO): NO